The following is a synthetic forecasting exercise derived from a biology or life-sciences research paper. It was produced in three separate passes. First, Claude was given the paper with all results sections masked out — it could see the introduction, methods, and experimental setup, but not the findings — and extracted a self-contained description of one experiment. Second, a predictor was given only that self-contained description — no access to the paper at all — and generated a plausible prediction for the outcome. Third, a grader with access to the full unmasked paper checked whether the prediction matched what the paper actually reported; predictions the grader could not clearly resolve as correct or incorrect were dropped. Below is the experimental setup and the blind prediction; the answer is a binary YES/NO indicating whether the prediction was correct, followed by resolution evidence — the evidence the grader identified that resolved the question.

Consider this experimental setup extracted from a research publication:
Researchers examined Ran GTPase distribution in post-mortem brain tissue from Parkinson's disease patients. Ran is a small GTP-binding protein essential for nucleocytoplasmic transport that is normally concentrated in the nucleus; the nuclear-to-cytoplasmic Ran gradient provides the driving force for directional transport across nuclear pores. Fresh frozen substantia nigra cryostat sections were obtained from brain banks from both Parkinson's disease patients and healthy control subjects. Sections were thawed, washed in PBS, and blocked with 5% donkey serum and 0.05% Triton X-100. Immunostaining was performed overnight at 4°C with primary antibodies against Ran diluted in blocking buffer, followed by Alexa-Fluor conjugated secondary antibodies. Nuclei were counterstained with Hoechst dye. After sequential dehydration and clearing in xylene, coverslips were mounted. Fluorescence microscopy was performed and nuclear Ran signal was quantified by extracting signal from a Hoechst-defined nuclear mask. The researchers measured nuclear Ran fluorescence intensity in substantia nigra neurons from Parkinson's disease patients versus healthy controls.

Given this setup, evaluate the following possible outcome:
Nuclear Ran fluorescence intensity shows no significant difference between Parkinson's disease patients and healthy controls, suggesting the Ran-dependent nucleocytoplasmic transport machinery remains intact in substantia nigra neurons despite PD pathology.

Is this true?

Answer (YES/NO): NO